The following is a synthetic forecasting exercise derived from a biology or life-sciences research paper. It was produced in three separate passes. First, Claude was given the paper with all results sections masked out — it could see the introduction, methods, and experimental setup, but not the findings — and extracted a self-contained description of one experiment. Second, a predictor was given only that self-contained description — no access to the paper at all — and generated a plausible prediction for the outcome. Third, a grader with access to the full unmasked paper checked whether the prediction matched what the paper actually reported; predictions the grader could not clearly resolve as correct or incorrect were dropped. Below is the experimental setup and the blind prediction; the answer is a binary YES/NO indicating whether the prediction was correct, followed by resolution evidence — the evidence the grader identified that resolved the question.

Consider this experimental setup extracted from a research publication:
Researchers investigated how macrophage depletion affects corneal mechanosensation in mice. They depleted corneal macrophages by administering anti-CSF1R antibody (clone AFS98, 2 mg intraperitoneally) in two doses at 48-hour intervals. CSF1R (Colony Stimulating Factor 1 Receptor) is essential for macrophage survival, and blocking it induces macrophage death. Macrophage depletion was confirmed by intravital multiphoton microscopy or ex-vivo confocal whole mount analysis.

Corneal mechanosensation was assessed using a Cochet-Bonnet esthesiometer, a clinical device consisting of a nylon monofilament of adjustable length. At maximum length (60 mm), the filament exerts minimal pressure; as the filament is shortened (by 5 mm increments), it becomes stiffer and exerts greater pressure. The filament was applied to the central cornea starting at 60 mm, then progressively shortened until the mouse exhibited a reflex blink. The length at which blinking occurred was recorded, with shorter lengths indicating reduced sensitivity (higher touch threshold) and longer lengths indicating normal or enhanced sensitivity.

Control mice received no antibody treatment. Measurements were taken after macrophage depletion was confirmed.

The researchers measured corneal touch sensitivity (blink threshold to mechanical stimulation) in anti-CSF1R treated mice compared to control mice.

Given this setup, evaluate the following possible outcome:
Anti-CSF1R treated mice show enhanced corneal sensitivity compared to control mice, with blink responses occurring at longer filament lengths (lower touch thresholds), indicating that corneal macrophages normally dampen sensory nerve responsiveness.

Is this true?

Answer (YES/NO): NO